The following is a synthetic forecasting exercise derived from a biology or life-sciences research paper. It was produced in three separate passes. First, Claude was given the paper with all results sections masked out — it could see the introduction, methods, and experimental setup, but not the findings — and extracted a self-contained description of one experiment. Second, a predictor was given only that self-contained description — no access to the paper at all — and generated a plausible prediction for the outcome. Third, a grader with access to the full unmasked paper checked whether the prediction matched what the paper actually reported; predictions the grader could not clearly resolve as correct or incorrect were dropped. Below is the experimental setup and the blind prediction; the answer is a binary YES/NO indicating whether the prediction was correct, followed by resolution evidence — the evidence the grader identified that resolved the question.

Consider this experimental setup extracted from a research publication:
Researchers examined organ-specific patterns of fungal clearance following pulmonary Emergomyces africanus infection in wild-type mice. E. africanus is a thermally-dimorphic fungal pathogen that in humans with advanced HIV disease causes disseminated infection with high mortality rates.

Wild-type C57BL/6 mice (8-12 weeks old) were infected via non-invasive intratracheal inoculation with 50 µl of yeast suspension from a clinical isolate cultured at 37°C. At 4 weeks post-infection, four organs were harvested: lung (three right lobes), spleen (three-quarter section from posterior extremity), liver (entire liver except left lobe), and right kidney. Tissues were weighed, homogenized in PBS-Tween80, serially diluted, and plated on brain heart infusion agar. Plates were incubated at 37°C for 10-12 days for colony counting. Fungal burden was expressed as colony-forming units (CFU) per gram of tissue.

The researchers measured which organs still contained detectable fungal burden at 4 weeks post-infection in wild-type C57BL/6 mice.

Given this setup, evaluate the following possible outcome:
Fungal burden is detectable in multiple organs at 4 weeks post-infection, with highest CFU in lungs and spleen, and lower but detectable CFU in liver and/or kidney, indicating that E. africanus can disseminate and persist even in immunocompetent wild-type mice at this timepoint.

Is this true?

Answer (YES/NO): NO